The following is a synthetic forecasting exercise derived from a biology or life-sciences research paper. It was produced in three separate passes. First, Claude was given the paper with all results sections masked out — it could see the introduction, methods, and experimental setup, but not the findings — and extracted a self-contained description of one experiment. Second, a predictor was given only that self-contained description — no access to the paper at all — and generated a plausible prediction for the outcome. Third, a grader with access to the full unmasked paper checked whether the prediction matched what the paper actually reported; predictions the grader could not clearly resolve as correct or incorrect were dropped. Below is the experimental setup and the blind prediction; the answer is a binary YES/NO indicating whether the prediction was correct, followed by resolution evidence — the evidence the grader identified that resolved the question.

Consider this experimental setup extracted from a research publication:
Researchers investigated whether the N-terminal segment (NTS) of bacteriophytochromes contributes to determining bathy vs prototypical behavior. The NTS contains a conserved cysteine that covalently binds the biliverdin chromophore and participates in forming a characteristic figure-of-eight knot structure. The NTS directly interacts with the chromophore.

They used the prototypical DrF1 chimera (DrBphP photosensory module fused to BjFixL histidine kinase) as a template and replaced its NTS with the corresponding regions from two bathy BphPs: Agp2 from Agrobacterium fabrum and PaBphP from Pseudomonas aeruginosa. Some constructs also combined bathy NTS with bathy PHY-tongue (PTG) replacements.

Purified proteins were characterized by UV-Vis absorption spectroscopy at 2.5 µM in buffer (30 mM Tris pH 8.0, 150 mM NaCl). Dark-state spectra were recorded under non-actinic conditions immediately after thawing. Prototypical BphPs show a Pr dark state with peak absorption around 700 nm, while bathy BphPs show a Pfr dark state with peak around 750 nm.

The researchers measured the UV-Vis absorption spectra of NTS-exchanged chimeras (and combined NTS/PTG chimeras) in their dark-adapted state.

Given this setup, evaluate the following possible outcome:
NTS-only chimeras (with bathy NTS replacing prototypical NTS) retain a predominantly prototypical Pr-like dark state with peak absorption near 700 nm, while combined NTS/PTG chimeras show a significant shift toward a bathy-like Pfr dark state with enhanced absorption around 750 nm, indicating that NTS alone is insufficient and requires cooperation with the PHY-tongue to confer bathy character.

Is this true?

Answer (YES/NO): NO